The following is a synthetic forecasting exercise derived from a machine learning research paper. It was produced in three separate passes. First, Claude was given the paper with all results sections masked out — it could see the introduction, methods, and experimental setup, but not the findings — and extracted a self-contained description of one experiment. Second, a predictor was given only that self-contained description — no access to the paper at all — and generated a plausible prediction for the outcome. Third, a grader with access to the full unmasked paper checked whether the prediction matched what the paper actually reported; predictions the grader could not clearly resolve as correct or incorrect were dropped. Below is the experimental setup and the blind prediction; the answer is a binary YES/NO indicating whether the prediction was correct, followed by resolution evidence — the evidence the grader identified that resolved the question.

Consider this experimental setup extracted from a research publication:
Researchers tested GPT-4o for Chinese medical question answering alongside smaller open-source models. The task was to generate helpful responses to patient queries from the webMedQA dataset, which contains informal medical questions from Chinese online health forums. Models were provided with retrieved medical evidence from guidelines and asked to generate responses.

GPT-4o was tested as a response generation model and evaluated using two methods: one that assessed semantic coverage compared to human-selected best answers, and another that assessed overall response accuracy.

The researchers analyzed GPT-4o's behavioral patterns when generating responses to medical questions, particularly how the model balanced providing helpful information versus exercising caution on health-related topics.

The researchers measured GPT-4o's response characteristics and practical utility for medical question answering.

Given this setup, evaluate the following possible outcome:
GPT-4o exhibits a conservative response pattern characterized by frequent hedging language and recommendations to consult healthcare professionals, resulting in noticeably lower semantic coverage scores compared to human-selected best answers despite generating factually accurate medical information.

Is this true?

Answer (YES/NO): NO